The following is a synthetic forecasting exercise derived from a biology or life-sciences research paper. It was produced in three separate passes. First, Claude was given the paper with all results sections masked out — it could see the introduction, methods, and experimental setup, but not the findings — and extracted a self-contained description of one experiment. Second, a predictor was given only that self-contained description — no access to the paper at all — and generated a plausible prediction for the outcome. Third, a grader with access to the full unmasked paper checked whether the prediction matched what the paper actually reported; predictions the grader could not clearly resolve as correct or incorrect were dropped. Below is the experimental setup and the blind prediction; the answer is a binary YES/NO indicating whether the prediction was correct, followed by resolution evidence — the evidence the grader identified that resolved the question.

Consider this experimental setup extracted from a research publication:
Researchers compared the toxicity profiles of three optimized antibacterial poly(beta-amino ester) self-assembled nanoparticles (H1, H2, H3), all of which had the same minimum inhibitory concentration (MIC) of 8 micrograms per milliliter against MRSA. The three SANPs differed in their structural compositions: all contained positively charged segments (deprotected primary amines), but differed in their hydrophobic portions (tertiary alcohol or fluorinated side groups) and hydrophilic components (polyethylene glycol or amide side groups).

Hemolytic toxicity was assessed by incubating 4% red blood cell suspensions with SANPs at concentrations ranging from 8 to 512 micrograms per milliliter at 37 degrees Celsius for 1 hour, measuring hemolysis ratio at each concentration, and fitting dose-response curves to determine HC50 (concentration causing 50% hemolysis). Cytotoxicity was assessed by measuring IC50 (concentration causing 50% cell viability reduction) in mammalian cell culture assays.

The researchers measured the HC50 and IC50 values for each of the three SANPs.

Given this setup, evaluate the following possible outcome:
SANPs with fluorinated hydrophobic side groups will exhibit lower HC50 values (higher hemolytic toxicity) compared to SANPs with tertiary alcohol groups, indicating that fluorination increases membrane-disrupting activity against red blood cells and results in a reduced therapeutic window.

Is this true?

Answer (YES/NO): NO